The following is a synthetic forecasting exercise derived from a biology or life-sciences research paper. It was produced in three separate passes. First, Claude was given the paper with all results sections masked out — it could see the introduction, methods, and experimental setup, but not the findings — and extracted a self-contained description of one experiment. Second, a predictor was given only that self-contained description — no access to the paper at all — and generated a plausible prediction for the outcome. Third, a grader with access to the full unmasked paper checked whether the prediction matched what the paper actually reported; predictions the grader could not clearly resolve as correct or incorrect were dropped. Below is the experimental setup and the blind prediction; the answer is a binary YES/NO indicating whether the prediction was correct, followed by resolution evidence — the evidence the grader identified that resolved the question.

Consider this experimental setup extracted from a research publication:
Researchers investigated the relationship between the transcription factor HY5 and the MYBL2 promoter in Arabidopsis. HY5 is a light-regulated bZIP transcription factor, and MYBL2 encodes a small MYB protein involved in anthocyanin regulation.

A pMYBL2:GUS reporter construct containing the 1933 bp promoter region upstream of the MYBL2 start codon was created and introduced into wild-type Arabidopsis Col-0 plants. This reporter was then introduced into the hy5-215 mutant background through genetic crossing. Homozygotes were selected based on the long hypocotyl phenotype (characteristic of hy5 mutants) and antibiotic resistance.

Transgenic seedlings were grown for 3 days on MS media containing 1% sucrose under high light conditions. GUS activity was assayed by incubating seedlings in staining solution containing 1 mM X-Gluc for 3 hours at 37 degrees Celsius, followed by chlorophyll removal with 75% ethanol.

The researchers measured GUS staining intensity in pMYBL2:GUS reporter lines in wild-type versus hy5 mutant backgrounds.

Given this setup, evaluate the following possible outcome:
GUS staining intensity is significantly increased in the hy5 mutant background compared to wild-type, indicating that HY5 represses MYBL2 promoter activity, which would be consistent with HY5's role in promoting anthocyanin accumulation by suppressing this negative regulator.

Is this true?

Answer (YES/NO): YES